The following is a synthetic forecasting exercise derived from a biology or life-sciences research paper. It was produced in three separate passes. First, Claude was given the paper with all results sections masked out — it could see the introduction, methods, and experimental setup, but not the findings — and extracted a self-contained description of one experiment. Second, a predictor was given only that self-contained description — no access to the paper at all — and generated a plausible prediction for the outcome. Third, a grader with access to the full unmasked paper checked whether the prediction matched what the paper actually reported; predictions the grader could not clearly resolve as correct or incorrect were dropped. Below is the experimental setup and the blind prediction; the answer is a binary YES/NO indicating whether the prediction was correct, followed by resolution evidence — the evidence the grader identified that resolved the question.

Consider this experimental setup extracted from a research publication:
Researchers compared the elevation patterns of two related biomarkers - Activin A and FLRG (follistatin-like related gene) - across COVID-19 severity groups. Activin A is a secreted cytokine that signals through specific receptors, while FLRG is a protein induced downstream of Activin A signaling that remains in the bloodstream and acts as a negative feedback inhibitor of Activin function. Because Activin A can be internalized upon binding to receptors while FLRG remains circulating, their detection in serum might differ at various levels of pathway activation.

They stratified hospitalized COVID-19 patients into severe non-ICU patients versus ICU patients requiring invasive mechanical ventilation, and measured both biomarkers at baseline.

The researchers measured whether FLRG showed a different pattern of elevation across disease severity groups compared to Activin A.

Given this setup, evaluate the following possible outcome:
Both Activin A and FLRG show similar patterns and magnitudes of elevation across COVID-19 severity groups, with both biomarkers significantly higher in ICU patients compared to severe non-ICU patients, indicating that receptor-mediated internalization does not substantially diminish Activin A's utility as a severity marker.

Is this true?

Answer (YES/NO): NO